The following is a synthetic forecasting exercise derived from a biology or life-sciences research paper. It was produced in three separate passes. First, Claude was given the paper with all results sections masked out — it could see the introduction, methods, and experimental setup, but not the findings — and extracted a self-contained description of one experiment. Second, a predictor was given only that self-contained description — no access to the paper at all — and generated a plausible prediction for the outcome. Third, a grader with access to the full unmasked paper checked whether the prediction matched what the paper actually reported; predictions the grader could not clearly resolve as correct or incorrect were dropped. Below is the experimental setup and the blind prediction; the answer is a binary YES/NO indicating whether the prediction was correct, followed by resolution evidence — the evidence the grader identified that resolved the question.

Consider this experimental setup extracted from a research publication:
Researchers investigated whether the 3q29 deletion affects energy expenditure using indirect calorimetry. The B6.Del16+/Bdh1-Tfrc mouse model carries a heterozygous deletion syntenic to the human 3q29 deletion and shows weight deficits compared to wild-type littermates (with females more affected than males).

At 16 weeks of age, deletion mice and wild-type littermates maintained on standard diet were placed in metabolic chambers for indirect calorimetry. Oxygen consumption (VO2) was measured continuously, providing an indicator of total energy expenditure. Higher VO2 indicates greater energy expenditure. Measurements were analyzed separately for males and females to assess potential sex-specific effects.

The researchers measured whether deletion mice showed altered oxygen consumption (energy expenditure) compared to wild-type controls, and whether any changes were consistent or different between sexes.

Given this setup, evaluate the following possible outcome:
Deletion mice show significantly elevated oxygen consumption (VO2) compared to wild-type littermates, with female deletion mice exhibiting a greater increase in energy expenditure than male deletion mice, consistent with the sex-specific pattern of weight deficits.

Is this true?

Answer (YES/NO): NO